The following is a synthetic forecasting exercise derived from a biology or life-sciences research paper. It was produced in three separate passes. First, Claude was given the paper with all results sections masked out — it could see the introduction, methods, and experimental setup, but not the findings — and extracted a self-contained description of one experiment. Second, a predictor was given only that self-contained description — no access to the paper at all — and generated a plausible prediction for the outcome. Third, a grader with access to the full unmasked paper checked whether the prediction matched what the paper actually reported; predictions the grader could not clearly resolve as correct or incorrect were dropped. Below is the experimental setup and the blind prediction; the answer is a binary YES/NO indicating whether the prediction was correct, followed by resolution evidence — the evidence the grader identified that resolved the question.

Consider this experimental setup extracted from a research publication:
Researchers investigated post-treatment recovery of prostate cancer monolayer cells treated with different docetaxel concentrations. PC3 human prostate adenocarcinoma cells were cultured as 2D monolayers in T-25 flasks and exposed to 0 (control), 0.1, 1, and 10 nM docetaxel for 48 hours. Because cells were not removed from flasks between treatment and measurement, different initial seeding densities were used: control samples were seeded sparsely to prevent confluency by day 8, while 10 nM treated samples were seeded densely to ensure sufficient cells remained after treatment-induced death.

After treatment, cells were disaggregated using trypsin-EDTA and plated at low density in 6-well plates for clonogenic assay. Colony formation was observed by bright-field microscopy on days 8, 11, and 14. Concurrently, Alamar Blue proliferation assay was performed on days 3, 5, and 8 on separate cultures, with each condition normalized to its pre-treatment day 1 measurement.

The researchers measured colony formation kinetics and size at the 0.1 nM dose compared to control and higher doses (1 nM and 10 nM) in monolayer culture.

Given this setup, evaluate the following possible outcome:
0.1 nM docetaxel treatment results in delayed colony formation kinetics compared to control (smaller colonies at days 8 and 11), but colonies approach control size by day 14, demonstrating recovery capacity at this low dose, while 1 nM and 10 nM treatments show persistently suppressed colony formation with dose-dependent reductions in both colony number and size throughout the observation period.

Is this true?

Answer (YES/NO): NO